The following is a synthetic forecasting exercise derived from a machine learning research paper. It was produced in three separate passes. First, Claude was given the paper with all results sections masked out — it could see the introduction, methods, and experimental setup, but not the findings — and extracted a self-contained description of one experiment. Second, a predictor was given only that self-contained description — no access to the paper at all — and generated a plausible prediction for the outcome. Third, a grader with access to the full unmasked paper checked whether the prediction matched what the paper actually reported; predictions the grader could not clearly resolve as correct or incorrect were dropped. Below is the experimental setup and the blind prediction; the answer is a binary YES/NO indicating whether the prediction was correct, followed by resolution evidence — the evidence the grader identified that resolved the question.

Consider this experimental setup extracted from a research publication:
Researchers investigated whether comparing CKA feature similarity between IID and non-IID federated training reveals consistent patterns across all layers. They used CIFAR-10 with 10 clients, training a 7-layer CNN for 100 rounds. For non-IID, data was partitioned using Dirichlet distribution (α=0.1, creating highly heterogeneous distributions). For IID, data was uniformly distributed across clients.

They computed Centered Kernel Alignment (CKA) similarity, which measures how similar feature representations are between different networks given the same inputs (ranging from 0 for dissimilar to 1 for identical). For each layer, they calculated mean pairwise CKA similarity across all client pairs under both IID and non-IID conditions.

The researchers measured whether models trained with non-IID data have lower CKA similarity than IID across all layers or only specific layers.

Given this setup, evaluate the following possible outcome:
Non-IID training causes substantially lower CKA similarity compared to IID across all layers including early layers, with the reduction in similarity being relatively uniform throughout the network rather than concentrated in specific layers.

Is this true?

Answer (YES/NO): NO